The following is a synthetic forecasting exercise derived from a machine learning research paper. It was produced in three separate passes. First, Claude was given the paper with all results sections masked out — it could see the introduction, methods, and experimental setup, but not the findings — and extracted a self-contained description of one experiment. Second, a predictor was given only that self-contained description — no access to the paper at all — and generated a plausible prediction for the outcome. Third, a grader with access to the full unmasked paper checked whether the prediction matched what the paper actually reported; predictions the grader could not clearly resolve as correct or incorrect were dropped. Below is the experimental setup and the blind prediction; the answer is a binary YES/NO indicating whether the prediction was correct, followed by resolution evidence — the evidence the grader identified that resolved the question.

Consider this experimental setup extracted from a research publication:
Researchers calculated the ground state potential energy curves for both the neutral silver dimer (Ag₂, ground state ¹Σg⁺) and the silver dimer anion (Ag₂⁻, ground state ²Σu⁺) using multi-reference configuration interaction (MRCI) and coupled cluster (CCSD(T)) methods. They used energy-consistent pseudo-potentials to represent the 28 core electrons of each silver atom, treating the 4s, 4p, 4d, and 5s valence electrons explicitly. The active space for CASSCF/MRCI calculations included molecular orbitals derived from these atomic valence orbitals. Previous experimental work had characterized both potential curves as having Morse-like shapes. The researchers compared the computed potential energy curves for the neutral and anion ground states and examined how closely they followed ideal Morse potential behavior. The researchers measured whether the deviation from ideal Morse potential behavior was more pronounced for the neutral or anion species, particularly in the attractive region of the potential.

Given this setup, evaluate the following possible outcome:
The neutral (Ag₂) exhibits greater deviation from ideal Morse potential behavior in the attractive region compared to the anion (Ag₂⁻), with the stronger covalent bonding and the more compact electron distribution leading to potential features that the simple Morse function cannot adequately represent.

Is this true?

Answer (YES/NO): NO